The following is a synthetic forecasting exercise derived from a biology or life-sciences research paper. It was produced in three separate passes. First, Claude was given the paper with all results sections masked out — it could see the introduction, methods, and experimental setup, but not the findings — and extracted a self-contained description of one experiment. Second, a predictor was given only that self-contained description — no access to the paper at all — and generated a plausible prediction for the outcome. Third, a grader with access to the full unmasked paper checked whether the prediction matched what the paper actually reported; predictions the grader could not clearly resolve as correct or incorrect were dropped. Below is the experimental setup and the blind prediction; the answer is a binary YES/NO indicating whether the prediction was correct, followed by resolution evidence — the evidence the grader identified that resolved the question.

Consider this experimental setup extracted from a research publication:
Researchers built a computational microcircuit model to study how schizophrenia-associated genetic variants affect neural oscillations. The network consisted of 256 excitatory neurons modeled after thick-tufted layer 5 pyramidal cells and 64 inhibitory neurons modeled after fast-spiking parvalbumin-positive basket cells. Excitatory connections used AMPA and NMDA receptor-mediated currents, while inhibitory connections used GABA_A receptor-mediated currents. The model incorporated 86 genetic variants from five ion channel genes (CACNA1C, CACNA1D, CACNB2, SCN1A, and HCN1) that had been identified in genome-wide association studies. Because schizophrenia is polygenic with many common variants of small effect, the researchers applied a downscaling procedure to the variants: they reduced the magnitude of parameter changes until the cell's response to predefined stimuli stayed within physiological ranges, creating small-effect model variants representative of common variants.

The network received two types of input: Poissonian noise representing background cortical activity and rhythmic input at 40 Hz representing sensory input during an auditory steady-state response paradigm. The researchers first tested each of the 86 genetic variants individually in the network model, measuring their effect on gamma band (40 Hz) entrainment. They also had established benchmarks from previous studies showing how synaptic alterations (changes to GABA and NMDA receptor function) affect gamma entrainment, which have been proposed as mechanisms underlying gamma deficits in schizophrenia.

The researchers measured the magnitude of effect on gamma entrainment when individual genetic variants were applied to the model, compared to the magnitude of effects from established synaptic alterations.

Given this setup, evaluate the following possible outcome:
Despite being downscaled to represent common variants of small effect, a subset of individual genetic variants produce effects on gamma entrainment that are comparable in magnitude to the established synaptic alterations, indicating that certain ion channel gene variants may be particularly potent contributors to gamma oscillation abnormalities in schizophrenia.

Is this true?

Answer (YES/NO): NO